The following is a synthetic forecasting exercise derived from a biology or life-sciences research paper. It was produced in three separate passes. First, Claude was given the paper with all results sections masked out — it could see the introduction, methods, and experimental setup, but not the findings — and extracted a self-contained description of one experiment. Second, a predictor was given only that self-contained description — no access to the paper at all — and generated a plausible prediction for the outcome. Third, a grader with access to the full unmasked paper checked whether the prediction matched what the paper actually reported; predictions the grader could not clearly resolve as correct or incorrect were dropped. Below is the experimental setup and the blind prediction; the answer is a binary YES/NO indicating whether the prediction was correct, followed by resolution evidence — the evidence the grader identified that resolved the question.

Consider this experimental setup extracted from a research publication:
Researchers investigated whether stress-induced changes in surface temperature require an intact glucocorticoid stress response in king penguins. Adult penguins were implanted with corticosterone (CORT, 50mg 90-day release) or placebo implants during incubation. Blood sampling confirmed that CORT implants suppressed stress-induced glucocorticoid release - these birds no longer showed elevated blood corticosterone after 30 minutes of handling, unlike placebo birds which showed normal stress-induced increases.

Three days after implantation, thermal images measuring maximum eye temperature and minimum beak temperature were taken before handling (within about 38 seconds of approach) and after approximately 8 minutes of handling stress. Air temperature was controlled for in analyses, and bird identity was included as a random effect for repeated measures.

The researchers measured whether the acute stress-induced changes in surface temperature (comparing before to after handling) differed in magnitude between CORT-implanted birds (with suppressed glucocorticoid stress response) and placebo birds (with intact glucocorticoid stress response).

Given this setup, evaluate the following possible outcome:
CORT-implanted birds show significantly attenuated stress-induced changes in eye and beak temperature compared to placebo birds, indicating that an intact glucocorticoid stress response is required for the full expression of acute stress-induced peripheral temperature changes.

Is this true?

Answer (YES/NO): NO